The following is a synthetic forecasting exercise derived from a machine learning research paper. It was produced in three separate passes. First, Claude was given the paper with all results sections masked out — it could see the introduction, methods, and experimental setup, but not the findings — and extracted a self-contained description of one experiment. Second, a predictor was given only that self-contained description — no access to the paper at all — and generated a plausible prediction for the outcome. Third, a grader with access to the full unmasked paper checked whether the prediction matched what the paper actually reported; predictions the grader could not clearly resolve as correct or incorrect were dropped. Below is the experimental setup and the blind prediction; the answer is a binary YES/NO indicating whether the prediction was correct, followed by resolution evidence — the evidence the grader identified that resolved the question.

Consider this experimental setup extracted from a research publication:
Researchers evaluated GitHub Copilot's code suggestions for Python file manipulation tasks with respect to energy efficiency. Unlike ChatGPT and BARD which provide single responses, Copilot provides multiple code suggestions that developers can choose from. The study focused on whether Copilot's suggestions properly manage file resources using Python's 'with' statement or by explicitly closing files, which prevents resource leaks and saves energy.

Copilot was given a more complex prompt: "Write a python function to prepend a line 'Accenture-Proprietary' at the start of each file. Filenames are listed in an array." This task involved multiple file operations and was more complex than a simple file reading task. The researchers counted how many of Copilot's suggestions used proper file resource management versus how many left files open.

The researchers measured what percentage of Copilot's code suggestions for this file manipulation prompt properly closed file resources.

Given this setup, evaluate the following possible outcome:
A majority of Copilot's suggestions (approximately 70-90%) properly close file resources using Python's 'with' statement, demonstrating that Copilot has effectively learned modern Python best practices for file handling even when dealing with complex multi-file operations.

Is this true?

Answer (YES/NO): NO